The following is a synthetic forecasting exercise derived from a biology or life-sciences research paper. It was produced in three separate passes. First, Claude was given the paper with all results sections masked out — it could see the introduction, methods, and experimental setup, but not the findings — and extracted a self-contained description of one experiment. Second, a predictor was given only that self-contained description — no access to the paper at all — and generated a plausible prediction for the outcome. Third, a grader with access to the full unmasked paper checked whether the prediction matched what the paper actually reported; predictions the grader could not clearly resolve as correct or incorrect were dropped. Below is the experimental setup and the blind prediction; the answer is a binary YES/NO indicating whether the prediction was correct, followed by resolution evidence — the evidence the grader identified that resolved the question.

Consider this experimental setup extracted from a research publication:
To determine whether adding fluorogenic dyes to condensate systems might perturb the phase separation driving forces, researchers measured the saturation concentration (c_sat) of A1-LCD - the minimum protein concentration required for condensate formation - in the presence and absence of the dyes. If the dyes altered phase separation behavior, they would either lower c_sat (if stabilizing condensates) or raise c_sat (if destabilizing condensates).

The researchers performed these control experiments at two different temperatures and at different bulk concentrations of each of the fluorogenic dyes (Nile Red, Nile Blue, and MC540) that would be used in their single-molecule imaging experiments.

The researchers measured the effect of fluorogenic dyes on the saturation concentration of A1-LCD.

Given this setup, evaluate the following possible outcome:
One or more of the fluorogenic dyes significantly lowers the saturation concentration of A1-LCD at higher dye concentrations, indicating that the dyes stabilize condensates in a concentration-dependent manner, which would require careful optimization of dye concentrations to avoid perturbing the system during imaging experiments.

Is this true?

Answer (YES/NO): NO